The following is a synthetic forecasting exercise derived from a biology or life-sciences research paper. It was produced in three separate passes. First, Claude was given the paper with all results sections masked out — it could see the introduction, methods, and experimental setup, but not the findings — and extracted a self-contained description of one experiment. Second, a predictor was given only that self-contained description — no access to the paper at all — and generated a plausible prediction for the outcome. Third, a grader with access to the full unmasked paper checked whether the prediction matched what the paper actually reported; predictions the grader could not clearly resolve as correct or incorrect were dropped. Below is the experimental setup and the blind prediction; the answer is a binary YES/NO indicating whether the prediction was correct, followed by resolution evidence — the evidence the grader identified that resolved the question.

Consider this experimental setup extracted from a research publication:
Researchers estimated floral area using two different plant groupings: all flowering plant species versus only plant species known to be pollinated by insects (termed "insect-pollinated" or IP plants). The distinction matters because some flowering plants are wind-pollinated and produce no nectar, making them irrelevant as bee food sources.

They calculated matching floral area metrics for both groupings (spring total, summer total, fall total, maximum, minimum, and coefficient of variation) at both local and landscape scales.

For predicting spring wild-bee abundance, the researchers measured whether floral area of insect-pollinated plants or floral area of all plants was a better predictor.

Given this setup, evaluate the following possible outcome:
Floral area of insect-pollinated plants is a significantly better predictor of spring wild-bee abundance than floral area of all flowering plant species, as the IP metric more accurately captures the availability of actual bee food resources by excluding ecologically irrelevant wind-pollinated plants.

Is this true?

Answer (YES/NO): NO